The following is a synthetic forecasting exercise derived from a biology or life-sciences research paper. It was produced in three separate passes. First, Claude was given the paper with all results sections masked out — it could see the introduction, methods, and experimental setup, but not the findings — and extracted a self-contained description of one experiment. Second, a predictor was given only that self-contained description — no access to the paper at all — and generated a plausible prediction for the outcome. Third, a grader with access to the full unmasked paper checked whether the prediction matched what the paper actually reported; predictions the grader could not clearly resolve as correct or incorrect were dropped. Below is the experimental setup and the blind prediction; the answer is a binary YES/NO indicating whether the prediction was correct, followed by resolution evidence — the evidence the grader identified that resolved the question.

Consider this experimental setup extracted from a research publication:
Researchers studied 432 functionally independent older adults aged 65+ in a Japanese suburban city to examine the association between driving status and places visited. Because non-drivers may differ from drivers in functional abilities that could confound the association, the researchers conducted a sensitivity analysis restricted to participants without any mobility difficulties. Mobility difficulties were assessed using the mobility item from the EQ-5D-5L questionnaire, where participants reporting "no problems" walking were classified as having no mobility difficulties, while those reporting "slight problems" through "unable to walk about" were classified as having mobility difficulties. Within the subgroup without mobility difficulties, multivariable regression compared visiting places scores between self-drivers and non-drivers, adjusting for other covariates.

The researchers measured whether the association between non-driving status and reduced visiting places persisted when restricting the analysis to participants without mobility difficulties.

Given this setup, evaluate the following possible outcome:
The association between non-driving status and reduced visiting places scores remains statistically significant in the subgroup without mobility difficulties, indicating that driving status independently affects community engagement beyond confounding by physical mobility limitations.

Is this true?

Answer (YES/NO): YES